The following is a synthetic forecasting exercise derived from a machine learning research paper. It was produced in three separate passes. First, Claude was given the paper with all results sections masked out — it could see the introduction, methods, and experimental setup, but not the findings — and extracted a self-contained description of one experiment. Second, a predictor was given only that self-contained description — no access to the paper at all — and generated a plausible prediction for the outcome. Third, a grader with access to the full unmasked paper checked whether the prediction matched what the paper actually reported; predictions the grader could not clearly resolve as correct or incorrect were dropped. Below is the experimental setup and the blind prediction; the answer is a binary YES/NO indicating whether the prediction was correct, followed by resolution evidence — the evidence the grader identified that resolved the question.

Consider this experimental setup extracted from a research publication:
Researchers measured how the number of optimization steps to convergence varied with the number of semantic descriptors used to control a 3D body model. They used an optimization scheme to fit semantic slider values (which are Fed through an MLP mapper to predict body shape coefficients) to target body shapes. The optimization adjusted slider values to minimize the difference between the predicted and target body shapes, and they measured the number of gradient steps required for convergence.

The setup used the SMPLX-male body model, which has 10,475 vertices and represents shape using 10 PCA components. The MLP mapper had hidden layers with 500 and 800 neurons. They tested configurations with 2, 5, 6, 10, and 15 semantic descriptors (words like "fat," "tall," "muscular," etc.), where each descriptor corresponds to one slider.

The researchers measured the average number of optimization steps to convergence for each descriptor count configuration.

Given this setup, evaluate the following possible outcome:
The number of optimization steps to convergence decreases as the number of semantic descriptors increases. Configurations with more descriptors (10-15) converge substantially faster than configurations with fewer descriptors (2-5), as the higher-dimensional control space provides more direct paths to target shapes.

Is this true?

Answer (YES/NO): NO